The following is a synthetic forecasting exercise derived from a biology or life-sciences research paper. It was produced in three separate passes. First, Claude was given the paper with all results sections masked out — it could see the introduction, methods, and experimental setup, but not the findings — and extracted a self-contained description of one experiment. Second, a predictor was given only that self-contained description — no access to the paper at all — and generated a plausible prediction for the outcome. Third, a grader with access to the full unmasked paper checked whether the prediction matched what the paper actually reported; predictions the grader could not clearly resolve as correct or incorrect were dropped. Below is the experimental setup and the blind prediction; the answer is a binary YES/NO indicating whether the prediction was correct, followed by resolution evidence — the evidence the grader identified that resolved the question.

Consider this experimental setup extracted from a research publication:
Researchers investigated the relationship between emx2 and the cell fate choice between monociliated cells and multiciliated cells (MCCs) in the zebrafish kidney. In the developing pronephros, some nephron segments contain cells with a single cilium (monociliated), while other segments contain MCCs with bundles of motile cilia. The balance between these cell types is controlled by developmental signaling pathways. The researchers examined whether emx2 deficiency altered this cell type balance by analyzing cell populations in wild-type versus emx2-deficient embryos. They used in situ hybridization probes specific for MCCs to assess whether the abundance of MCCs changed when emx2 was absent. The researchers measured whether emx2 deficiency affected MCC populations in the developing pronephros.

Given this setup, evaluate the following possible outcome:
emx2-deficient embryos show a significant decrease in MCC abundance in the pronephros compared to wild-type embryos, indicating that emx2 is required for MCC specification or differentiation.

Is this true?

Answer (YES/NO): YES